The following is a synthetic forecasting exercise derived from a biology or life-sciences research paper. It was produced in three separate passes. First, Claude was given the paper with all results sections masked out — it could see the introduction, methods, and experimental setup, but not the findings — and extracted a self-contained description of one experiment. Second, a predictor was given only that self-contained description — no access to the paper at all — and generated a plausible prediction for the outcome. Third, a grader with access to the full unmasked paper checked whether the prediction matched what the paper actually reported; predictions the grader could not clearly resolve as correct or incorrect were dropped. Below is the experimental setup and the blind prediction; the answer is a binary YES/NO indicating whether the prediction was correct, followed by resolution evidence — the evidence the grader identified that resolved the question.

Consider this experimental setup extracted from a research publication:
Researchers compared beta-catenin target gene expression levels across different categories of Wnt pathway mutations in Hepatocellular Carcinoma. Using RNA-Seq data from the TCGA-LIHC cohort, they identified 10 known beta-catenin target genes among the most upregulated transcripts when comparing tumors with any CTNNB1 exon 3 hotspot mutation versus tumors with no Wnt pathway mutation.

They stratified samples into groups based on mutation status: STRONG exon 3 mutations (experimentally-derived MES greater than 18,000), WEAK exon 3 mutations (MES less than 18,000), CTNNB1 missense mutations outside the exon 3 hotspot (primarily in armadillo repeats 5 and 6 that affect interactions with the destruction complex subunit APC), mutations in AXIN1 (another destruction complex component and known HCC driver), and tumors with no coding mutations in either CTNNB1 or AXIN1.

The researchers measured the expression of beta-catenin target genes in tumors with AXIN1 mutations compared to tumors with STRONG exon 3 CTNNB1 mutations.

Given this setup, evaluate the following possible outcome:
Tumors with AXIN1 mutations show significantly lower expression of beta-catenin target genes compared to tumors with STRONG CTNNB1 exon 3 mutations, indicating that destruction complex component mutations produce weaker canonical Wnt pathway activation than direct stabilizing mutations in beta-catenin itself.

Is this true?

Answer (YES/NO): YES